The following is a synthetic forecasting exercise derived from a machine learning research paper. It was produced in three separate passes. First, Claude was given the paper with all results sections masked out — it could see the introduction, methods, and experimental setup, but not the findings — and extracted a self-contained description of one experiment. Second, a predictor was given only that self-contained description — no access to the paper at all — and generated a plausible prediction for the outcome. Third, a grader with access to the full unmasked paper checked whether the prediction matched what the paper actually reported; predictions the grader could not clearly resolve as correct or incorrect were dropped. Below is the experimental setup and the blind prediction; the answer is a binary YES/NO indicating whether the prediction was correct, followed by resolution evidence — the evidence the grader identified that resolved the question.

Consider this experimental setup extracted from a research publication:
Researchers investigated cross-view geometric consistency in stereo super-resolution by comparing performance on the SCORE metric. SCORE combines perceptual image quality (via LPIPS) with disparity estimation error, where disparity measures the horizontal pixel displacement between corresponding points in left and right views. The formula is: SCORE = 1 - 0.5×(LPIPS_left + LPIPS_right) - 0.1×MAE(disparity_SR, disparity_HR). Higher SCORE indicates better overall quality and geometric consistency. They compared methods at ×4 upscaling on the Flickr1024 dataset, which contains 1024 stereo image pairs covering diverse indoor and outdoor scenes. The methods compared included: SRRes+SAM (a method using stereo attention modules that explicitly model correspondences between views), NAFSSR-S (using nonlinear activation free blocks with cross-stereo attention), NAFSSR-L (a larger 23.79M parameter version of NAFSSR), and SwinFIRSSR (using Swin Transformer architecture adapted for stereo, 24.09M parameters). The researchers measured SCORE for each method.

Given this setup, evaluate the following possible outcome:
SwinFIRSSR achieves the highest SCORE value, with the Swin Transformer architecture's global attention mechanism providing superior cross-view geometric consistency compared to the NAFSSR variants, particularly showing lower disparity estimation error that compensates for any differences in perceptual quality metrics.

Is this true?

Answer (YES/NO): NO